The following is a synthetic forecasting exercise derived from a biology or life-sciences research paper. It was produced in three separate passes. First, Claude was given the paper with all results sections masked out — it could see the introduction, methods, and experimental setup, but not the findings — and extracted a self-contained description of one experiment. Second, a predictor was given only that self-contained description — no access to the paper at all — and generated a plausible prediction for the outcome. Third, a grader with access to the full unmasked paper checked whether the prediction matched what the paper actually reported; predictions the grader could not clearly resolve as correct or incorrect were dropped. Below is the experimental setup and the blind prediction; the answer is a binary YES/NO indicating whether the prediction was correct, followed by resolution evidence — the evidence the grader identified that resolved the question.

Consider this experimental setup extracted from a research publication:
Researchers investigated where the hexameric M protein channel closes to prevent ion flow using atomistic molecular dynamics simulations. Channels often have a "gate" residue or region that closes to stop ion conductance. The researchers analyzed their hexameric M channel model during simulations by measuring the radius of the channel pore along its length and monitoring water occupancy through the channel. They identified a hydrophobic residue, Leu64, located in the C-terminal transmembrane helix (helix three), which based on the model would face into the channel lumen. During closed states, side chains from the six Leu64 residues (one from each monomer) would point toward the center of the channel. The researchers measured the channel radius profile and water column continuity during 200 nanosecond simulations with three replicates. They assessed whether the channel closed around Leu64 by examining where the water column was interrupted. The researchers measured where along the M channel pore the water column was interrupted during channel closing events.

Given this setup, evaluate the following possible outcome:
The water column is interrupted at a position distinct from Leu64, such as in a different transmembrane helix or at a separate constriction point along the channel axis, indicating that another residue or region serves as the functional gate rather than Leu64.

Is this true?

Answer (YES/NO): NO